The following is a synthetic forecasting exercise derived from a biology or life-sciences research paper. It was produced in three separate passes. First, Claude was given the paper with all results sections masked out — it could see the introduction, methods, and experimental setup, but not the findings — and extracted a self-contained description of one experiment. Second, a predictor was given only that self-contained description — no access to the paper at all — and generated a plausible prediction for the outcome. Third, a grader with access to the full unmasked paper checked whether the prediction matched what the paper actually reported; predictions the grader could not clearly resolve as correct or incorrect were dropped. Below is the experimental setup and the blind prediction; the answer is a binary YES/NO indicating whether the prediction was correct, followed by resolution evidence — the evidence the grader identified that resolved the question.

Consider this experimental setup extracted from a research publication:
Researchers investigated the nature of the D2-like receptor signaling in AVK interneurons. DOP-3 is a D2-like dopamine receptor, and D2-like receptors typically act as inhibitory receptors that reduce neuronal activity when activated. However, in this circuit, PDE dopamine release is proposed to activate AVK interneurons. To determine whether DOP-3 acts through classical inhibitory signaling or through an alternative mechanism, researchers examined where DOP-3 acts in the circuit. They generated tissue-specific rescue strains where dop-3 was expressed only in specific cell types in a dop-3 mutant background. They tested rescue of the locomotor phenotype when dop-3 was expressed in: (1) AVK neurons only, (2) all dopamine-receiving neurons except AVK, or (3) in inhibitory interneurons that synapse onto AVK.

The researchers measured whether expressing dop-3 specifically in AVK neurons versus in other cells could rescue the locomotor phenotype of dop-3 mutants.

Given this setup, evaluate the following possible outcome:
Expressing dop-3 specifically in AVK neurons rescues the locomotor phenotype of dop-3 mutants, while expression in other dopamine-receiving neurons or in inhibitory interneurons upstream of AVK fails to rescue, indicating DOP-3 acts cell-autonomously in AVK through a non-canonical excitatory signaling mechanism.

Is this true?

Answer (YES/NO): NO